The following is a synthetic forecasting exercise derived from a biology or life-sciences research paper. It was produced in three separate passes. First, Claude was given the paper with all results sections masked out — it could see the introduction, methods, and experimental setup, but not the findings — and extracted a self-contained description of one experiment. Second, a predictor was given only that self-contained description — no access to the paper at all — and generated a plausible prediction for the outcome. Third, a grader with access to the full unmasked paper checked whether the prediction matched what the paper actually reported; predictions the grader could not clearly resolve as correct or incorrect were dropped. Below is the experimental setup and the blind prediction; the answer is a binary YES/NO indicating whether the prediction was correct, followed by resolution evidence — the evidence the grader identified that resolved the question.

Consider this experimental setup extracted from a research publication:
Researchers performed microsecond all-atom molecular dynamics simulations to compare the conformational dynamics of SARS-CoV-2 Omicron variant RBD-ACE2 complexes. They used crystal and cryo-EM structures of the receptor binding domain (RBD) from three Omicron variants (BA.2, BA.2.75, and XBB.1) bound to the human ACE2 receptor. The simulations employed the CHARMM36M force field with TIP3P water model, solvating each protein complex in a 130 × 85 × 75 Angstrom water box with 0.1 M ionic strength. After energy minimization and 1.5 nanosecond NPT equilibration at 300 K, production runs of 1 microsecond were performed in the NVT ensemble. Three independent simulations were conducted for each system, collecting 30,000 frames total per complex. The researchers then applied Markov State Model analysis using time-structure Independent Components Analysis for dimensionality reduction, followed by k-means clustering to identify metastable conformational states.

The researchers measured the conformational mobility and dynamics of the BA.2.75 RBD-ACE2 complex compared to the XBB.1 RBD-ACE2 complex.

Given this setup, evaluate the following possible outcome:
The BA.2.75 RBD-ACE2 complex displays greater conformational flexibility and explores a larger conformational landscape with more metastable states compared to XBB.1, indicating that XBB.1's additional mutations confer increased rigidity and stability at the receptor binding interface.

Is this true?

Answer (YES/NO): NO